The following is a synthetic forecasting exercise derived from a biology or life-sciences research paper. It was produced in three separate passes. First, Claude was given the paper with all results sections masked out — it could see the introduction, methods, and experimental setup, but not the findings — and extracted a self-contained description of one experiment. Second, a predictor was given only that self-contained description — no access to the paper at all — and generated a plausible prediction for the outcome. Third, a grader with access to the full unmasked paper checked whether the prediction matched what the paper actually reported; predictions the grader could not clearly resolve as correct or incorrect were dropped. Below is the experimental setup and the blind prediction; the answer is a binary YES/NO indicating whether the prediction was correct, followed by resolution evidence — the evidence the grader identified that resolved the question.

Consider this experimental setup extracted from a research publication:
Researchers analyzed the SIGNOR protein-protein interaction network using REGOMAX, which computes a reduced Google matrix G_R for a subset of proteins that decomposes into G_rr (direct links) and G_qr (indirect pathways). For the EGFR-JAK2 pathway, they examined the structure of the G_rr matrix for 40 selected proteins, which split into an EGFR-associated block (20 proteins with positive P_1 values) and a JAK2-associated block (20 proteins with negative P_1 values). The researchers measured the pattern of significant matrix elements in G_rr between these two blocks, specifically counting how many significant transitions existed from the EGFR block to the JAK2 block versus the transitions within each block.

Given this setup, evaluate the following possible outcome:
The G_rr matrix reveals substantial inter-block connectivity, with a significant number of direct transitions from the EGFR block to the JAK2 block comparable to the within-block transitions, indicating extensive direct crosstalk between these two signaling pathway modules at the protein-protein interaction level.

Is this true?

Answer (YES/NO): NO